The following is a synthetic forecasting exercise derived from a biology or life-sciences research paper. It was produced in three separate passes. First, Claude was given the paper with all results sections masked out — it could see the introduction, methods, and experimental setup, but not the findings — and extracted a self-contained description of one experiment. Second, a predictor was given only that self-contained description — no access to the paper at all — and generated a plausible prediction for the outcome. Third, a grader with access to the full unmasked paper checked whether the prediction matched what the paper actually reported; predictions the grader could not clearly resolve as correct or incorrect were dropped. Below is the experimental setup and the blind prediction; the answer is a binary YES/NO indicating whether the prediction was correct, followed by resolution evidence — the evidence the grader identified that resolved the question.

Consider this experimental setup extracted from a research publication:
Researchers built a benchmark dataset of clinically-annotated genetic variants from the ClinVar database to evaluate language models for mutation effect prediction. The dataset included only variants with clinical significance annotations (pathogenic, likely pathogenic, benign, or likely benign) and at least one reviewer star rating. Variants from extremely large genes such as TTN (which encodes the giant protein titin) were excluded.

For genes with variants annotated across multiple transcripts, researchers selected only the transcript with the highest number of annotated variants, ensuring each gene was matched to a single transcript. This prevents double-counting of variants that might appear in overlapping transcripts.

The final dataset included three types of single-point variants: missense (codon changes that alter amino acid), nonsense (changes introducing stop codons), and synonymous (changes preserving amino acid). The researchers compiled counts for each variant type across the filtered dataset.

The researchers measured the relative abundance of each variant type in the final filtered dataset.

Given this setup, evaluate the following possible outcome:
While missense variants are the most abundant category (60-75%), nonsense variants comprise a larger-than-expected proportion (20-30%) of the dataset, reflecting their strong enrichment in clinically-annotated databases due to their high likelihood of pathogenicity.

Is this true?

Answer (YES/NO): NO